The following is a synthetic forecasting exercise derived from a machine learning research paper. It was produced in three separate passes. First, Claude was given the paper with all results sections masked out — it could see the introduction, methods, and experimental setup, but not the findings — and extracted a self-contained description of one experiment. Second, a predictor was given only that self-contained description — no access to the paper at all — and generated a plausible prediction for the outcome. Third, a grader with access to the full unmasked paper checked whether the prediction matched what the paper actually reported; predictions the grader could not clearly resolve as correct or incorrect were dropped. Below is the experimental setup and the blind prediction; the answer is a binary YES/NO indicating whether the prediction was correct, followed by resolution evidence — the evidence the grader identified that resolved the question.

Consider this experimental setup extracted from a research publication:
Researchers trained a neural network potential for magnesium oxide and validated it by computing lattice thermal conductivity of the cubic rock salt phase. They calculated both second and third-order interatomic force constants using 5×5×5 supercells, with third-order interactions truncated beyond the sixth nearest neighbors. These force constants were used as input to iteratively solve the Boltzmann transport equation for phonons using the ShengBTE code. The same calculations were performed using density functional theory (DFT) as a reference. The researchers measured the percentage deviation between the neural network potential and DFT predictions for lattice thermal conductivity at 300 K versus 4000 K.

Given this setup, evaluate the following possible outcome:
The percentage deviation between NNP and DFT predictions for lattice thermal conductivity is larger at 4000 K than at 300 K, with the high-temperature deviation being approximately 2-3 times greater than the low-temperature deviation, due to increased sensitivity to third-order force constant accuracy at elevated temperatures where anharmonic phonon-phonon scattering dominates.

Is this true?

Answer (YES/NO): NO